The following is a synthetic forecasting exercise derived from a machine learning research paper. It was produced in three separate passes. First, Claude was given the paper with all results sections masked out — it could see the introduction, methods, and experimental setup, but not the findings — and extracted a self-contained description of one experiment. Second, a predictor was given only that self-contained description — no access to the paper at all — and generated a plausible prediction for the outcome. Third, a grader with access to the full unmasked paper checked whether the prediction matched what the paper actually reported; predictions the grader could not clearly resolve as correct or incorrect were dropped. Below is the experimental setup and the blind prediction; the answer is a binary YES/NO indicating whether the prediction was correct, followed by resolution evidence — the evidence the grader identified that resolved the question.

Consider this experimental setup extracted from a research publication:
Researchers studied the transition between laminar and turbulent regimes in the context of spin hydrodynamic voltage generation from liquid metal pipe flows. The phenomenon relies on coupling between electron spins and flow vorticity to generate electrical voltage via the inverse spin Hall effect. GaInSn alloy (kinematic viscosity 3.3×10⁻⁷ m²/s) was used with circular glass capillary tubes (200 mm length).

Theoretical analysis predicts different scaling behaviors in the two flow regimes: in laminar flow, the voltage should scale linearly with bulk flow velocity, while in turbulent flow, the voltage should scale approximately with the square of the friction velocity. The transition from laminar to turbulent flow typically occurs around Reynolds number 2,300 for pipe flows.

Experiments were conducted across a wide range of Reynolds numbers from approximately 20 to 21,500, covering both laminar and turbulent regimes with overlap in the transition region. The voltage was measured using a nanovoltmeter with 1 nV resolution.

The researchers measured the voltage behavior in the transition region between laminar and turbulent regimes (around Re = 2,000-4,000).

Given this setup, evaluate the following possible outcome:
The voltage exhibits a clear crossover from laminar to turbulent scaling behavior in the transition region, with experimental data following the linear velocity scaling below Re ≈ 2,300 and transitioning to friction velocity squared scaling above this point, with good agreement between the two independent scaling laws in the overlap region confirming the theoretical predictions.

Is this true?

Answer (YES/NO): NO